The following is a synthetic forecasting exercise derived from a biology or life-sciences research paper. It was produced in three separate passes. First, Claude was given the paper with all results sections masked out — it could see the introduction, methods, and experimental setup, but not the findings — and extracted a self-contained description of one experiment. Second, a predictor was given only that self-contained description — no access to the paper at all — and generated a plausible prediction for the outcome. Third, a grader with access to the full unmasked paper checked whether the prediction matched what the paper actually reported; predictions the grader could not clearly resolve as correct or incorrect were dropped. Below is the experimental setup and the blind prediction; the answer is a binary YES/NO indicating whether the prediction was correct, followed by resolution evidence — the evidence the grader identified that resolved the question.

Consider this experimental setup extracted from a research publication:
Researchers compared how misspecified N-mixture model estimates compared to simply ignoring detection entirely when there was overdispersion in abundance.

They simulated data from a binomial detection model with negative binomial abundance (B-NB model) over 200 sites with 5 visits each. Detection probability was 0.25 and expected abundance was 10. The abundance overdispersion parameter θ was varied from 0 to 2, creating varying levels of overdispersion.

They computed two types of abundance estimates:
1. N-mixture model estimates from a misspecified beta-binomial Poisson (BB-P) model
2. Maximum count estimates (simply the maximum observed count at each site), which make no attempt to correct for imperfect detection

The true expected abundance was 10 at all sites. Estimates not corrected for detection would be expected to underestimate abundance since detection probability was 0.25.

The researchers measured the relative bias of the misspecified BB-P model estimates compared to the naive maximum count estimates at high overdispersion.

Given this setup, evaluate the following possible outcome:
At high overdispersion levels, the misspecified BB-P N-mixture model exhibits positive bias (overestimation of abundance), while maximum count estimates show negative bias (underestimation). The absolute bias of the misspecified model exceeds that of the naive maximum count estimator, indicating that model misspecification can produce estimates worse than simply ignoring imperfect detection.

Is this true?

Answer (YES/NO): NO